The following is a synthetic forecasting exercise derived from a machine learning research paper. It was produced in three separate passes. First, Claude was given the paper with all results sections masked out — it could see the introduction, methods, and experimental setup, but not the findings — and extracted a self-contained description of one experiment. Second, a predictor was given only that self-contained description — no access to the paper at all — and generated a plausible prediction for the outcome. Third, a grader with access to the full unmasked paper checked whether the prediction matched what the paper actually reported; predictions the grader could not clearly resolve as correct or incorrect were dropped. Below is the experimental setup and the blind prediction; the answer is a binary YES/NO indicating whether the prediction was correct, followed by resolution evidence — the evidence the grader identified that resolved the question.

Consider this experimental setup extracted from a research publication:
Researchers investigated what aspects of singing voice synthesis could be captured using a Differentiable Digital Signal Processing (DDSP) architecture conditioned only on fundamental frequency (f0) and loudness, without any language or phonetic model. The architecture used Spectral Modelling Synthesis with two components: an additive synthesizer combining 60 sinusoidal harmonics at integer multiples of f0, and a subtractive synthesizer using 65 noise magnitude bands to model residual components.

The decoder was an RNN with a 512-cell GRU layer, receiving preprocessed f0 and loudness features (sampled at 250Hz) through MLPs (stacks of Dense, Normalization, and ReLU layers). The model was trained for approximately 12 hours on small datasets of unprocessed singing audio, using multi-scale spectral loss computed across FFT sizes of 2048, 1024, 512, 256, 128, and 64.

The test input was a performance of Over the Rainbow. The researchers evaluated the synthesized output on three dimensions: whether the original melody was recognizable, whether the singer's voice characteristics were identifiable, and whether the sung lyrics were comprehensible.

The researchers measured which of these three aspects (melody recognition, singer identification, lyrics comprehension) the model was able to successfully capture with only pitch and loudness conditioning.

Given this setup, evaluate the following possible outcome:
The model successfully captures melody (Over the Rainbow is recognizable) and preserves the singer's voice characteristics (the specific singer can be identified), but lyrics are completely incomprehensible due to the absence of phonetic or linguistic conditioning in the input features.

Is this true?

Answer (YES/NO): YES